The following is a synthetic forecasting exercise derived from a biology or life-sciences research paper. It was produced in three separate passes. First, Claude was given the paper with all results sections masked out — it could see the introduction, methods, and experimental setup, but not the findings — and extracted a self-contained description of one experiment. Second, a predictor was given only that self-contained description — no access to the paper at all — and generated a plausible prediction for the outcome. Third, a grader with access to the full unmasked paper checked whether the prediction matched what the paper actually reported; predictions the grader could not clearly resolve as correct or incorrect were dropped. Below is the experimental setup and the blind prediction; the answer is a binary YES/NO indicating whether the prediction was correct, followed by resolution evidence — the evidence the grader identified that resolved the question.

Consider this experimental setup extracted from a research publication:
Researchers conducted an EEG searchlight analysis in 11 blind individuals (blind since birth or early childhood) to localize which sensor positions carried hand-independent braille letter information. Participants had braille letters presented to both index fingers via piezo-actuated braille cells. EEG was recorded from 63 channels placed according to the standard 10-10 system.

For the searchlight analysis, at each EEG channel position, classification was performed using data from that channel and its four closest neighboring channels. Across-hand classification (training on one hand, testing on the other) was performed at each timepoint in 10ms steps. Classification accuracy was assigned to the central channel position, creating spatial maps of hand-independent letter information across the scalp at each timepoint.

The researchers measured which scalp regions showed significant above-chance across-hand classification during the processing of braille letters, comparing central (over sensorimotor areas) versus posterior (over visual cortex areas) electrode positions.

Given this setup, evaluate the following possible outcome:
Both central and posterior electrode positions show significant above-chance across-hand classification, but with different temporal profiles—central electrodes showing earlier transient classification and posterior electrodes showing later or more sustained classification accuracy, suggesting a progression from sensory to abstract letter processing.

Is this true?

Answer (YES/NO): NO